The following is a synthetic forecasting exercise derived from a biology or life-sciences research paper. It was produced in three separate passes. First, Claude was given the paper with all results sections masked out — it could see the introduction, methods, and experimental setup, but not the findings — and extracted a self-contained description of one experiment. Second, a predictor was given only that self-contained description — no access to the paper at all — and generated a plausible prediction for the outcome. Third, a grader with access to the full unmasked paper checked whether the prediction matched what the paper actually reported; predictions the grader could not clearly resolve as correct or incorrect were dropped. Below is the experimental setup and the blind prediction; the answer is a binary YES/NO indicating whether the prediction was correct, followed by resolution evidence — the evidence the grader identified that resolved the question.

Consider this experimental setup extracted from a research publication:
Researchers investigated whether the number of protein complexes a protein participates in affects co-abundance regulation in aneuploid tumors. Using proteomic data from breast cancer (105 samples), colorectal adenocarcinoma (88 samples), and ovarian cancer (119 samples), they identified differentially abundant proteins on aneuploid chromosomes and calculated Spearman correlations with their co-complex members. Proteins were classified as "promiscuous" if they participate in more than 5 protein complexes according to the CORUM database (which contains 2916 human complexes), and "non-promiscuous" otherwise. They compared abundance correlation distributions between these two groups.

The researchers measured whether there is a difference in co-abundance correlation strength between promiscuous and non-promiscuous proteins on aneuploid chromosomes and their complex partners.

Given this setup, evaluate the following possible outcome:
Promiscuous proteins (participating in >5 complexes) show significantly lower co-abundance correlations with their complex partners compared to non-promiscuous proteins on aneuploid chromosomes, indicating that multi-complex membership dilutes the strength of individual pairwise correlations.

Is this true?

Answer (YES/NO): YES